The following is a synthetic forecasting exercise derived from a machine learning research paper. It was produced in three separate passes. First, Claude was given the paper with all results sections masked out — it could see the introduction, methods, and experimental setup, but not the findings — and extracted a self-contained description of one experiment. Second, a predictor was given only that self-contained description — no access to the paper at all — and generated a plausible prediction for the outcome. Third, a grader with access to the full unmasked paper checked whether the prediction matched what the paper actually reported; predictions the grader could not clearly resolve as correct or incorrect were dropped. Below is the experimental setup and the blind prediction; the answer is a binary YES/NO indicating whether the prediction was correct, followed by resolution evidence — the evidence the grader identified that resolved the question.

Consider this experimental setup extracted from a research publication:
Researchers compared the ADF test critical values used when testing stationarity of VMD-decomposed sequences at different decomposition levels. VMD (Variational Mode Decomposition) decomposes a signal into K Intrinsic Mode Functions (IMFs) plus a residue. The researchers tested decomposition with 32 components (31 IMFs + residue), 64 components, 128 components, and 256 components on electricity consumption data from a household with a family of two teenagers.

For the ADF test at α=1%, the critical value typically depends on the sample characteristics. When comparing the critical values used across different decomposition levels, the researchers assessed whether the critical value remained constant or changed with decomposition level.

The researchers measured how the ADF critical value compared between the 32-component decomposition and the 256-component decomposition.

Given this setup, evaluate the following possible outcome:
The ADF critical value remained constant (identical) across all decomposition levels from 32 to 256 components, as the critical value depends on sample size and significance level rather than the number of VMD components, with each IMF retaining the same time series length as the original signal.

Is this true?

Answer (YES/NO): NO